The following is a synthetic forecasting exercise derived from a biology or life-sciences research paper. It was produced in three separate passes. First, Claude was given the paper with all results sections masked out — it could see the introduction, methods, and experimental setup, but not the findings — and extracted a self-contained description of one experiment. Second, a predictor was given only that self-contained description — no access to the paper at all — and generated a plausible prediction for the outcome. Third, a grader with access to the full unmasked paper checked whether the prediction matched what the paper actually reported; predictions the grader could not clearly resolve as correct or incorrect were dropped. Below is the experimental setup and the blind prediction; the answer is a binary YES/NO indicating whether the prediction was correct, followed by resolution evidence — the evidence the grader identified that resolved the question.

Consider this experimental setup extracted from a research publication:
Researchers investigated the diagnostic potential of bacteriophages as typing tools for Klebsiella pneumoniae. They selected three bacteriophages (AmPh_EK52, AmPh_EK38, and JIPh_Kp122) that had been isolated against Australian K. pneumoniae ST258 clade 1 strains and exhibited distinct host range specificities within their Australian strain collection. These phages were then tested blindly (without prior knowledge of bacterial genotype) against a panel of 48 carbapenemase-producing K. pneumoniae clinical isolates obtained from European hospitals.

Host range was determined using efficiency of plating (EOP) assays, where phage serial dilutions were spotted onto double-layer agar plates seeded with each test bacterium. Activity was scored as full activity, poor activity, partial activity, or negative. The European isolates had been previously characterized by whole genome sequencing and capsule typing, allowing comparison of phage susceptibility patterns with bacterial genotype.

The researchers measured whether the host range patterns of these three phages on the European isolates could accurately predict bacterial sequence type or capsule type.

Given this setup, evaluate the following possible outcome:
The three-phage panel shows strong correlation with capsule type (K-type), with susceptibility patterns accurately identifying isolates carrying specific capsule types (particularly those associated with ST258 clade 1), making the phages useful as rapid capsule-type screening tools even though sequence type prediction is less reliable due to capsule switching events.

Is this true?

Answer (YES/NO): NO